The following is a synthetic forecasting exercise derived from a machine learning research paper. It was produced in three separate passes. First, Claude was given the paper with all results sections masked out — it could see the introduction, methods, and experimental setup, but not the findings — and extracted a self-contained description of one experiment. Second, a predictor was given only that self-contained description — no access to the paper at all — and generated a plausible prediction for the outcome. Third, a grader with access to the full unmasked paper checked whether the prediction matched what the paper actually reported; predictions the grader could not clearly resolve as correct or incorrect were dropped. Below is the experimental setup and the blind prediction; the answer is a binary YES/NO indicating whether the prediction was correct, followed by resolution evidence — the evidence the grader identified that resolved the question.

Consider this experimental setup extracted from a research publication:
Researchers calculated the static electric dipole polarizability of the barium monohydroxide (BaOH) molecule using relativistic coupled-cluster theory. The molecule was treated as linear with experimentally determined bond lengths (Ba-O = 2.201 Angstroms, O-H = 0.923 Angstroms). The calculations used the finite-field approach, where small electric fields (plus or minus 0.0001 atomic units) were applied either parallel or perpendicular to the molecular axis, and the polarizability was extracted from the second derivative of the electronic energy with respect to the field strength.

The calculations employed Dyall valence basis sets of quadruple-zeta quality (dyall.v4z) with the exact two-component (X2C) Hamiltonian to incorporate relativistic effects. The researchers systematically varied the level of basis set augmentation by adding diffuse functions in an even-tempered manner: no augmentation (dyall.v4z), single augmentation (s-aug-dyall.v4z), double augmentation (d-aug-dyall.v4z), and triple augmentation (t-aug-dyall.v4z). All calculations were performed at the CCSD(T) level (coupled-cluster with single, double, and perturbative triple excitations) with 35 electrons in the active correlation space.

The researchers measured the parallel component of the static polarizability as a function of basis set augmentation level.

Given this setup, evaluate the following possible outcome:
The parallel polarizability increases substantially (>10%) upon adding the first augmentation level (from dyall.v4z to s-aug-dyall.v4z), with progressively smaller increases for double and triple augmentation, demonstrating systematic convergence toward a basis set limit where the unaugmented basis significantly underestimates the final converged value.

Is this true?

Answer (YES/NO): NO